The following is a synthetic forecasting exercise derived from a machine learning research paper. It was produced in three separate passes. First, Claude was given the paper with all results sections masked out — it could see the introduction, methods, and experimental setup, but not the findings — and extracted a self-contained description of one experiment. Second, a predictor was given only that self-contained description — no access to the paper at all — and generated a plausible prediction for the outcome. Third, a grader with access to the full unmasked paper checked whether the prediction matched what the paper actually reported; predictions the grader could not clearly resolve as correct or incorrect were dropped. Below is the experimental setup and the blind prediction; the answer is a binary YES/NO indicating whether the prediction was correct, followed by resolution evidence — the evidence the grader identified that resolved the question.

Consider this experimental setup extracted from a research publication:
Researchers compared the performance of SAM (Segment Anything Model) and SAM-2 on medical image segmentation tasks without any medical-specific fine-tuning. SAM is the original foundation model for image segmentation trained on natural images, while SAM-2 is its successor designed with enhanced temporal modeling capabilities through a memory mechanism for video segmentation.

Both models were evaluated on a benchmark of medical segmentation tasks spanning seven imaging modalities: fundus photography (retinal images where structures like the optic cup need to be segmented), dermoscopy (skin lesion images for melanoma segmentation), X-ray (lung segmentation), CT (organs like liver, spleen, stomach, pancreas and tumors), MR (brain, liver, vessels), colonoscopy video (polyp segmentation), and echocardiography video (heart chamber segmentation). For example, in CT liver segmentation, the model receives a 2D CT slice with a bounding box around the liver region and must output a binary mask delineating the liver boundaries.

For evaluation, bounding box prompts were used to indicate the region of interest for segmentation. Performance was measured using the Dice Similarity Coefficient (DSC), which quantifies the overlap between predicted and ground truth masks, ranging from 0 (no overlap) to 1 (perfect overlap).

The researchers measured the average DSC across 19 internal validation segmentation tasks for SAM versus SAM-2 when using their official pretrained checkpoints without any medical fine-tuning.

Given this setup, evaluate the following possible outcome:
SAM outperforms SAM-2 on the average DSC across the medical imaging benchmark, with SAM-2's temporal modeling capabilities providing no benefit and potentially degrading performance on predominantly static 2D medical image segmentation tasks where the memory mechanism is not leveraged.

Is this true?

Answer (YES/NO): YES